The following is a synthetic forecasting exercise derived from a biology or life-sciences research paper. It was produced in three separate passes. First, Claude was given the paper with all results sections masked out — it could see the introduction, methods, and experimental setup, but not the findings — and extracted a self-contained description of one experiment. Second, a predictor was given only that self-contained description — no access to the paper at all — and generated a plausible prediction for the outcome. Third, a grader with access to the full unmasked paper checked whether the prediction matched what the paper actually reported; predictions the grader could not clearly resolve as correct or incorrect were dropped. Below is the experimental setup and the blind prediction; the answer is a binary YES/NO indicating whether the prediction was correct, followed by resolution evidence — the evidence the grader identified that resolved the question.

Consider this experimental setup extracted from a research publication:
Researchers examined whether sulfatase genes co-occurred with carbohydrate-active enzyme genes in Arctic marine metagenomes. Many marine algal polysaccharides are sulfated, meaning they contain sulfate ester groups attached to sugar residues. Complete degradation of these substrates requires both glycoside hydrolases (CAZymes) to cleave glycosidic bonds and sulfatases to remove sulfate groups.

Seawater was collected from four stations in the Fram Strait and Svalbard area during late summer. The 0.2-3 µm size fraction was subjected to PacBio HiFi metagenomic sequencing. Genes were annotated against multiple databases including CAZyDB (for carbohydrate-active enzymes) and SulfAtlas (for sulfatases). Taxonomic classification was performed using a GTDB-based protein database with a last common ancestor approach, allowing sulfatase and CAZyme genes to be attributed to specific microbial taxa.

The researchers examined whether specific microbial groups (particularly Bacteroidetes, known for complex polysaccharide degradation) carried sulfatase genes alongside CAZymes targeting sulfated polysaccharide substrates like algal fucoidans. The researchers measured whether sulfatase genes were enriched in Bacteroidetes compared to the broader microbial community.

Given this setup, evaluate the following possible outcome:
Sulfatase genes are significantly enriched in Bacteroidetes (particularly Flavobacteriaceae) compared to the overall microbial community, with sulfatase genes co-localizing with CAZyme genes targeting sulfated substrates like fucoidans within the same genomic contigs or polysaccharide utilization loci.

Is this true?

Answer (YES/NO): NO